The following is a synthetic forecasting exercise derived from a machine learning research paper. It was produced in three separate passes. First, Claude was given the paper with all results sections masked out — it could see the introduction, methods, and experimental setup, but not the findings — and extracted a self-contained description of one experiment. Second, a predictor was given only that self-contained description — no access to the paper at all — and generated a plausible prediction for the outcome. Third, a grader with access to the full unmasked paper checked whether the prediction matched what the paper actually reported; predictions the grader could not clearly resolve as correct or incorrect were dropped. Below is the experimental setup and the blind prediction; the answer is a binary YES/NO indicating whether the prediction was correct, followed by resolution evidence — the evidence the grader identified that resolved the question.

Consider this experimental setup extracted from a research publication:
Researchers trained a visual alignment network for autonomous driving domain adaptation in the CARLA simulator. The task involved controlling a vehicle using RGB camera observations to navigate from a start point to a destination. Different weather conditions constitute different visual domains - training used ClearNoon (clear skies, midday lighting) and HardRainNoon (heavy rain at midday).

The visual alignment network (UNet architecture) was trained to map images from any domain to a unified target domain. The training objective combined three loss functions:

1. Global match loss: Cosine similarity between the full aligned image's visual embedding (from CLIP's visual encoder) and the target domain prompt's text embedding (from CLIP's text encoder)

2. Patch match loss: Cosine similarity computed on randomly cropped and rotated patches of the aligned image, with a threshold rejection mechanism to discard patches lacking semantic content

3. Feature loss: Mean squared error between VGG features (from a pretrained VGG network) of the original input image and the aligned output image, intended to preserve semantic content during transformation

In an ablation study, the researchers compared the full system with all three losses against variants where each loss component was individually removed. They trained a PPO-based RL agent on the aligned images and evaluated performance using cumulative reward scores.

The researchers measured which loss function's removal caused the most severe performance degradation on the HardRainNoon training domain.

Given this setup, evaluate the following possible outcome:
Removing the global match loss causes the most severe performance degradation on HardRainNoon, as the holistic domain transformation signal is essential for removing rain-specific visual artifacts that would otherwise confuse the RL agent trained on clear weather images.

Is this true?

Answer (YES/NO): NO